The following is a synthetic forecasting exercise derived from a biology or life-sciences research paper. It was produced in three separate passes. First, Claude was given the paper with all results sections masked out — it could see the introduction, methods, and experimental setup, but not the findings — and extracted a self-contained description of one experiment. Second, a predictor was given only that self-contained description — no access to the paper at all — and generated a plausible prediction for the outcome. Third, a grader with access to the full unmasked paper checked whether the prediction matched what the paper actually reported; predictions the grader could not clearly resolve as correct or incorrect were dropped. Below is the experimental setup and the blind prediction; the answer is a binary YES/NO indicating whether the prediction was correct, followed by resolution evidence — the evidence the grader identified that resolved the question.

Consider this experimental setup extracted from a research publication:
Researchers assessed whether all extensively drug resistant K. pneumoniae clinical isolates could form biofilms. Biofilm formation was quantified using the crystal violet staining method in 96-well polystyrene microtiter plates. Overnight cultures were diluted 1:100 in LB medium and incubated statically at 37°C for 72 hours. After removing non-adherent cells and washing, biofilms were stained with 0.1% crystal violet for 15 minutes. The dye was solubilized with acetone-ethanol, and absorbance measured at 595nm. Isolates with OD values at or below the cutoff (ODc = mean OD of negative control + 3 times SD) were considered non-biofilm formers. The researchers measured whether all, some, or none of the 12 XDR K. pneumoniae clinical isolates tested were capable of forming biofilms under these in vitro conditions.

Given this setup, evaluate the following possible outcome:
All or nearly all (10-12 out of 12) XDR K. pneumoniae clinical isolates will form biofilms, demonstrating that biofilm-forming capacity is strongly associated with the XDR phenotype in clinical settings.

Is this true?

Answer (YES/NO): YES